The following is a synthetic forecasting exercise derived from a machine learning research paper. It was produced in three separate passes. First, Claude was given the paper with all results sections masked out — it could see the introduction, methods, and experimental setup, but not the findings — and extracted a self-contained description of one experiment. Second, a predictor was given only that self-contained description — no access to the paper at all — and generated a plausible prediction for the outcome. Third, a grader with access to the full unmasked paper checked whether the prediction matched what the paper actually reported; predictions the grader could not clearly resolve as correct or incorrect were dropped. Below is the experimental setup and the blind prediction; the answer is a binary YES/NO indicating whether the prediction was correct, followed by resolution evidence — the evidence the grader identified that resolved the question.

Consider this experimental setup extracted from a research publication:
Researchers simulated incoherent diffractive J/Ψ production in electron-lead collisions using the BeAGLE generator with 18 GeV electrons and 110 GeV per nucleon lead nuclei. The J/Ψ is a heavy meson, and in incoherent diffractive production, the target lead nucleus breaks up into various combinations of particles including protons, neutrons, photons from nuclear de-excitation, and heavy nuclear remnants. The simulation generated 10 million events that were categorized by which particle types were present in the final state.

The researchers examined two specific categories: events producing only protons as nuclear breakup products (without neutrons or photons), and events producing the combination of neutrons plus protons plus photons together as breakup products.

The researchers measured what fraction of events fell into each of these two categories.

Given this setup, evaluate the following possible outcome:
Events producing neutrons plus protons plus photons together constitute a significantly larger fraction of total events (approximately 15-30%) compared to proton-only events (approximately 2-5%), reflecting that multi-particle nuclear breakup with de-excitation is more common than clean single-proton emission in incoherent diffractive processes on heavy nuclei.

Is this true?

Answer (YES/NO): NO